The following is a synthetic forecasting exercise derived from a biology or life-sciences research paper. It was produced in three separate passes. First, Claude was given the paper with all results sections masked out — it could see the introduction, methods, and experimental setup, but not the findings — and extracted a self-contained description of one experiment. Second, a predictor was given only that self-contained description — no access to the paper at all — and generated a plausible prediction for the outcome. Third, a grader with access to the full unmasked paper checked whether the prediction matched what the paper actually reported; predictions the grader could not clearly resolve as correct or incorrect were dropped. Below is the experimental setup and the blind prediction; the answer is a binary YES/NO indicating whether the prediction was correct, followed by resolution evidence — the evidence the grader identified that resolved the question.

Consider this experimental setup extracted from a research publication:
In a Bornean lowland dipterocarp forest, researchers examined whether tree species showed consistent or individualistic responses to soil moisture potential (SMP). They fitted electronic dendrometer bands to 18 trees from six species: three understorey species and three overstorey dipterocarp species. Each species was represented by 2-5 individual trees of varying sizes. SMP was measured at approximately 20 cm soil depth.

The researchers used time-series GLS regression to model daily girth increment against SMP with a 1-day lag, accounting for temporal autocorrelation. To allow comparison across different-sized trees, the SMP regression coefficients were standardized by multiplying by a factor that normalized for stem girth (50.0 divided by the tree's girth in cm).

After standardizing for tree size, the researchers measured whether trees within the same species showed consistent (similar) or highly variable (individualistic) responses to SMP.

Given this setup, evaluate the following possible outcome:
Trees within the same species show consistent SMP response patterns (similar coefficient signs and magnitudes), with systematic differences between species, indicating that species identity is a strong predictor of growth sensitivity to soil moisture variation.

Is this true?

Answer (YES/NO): NO